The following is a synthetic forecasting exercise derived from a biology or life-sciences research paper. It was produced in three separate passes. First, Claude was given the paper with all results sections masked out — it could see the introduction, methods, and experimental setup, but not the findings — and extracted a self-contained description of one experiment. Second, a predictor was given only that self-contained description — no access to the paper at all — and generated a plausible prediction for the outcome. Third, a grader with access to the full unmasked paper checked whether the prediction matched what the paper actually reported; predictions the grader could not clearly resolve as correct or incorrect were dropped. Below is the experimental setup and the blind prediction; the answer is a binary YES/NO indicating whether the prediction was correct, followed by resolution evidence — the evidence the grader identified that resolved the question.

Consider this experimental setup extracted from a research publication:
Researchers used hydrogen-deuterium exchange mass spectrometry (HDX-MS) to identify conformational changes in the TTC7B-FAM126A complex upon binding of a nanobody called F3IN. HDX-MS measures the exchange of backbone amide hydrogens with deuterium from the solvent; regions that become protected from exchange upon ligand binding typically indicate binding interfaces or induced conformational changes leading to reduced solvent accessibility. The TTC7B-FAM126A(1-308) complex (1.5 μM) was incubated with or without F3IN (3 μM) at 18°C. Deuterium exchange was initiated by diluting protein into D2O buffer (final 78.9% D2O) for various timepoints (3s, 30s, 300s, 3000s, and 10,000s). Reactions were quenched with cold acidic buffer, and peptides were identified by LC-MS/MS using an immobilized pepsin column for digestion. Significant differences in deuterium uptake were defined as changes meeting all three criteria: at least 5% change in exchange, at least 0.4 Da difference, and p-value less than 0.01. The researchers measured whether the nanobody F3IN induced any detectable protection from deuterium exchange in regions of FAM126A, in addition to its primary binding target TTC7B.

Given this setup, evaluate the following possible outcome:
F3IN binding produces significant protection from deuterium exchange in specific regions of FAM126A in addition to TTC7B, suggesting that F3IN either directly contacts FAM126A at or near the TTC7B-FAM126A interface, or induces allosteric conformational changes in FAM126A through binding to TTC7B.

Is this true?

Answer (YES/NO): NO